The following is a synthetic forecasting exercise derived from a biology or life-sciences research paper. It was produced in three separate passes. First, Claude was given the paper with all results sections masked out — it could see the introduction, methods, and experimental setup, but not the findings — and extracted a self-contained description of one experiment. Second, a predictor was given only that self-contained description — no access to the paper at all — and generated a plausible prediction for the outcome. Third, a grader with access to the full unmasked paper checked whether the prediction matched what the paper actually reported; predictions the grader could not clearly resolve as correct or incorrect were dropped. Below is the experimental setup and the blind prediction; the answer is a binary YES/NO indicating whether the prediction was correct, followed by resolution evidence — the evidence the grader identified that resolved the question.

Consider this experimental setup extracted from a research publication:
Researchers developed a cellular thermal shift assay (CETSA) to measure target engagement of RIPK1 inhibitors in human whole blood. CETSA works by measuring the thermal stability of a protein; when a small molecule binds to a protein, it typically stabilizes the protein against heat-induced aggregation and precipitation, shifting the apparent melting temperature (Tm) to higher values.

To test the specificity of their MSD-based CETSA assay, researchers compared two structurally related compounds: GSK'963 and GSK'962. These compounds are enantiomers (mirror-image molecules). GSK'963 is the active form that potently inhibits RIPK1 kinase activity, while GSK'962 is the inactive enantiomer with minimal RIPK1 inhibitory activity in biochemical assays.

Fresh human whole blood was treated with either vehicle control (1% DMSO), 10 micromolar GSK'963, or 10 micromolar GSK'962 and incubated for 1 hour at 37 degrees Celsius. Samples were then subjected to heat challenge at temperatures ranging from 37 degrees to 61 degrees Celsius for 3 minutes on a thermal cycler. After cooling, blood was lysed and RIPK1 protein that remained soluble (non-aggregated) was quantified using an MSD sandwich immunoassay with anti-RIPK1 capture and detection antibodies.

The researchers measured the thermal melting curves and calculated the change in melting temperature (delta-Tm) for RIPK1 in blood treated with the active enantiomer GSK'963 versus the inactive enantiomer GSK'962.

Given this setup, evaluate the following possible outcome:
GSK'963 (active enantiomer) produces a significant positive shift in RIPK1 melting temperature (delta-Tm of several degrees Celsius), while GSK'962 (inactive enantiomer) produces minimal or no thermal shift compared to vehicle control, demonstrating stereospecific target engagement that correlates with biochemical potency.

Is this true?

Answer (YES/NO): YES